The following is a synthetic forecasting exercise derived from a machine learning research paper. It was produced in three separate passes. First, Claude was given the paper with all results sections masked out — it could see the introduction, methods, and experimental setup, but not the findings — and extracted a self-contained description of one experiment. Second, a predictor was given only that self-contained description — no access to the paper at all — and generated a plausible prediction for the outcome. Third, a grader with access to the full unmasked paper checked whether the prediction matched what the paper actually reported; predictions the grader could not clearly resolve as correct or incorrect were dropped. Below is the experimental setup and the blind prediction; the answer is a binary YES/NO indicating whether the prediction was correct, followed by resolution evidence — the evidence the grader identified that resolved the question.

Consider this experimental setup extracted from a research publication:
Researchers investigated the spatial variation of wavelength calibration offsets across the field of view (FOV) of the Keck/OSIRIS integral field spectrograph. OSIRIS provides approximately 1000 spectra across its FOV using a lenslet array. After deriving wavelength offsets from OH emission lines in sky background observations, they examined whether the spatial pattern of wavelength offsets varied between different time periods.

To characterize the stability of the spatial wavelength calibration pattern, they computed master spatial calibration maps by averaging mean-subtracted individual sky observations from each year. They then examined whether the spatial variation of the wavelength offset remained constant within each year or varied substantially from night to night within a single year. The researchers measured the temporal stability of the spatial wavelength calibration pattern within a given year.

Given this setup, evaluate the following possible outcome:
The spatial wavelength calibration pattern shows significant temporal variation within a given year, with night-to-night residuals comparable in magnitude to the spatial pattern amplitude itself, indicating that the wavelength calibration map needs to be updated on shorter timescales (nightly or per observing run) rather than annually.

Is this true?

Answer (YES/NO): NO